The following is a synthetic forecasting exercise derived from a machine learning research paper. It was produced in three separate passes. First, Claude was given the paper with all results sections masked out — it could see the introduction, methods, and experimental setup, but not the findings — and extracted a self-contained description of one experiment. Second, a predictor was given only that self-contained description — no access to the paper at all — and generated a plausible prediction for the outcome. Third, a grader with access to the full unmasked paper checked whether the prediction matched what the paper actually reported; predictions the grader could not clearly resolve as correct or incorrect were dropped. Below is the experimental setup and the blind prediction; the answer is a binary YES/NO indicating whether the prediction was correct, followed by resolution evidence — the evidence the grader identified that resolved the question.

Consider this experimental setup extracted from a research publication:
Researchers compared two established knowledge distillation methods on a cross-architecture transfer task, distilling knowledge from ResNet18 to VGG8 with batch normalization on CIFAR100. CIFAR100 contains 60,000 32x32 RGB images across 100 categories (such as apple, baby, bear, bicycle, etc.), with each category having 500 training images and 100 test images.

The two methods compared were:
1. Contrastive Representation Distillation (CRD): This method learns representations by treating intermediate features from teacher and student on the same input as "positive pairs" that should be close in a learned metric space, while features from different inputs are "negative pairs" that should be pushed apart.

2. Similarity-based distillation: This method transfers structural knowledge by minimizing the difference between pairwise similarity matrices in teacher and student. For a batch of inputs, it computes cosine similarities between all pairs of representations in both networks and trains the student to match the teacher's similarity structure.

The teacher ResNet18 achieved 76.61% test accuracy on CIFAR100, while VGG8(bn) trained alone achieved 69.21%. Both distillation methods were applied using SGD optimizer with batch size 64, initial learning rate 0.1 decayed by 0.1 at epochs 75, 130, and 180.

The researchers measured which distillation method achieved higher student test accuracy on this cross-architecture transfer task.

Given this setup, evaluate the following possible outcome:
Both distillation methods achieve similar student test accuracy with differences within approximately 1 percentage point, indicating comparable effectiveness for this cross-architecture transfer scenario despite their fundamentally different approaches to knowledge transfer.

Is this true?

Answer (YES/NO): YES